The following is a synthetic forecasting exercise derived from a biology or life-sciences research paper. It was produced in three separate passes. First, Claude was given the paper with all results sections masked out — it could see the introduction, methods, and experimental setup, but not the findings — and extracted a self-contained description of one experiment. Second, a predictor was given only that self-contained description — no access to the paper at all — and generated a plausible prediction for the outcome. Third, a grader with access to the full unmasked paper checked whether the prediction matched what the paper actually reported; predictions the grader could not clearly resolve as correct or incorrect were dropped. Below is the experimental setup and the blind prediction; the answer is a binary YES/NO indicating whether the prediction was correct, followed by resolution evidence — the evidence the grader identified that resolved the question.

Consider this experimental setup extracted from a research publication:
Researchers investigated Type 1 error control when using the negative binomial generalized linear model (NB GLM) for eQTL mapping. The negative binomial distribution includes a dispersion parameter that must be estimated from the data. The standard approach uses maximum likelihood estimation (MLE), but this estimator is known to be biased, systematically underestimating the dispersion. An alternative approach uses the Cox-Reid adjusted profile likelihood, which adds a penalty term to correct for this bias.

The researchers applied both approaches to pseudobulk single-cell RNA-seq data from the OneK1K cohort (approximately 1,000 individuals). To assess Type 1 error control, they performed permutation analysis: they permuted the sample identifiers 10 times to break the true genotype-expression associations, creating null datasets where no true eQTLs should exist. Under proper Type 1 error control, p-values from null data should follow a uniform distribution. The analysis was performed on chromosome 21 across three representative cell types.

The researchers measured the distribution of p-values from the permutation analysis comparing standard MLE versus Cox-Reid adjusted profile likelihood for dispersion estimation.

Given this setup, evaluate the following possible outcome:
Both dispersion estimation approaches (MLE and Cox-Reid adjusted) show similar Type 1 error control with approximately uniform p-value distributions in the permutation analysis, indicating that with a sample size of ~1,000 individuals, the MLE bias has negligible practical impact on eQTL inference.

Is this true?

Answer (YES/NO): NO